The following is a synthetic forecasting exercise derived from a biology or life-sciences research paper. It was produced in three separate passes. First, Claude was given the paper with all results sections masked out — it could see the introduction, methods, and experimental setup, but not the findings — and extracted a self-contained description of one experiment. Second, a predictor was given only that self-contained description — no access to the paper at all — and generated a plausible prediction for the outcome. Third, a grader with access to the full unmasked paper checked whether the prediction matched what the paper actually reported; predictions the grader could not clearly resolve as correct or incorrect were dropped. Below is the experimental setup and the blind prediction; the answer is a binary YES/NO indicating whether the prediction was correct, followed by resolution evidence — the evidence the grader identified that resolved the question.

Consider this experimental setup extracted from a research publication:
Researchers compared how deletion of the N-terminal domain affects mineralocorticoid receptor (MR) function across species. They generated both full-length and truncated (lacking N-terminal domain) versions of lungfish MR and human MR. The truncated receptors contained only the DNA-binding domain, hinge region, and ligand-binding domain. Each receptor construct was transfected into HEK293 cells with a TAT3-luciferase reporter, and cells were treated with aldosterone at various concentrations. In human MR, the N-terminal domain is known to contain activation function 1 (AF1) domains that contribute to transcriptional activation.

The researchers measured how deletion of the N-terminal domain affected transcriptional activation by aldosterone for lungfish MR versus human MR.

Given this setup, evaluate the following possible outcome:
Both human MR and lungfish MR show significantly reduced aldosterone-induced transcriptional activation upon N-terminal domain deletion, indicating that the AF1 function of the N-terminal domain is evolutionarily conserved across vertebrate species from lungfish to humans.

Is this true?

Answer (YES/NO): NO